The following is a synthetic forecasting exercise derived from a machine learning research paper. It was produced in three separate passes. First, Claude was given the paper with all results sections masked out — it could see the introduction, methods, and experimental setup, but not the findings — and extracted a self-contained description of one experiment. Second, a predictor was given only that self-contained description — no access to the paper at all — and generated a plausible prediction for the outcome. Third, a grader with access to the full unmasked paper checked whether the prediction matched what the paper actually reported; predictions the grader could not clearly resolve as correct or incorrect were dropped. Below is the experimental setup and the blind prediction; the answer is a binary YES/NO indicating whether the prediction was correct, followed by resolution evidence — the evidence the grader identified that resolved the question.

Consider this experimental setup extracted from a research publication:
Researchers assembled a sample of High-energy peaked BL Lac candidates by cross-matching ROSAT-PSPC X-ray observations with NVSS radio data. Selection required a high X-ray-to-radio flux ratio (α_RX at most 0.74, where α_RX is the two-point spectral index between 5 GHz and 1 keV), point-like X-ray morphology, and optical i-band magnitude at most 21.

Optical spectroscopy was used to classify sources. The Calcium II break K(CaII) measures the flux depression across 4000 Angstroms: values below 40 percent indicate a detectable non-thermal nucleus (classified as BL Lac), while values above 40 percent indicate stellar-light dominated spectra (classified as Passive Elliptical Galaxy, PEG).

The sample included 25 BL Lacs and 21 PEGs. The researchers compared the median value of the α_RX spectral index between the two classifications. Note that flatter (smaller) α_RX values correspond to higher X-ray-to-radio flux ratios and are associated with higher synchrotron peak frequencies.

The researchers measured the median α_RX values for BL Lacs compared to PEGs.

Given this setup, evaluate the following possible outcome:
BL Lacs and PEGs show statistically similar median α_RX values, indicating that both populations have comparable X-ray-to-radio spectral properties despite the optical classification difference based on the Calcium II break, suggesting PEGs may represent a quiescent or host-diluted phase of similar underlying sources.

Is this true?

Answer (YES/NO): NO